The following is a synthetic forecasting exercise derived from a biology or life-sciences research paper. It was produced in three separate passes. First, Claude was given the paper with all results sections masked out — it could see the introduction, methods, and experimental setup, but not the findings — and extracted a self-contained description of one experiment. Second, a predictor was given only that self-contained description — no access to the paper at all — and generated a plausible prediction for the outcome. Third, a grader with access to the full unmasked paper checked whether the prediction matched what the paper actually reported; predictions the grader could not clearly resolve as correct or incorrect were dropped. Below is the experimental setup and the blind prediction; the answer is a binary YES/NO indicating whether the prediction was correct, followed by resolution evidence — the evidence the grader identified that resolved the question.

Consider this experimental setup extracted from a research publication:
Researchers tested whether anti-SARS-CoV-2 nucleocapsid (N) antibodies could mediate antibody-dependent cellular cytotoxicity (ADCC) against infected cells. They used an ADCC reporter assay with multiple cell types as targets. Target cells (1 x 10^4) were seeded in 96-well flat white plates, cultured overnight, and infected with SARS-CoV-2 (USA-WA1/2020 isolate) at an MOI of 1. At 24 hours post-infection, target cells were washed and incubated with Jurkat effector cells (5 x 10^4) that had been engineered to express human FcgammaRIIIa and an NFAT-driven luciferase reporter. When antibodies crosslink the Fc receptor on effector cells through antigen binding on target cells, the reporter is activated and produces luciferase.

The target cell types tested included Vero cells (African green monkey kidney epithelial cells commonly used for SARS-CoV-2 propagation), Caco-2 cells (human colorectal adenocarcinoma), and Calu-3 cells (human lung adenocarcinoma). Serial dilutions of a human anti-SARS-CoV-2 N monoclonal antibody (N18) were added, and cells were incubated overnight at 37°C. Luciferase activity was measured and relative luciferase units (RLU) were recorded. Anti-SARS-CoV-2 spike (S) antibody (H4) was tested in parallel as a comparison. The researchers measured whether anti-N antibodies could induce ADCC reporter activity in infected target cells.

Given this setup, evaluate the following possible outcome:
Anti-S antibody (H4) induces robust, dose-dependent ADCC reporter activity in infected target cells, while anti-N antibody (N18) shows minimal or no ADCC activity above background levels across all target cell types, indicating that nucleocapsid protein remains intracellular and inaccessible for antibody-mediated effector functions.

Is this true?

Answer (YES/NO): NO